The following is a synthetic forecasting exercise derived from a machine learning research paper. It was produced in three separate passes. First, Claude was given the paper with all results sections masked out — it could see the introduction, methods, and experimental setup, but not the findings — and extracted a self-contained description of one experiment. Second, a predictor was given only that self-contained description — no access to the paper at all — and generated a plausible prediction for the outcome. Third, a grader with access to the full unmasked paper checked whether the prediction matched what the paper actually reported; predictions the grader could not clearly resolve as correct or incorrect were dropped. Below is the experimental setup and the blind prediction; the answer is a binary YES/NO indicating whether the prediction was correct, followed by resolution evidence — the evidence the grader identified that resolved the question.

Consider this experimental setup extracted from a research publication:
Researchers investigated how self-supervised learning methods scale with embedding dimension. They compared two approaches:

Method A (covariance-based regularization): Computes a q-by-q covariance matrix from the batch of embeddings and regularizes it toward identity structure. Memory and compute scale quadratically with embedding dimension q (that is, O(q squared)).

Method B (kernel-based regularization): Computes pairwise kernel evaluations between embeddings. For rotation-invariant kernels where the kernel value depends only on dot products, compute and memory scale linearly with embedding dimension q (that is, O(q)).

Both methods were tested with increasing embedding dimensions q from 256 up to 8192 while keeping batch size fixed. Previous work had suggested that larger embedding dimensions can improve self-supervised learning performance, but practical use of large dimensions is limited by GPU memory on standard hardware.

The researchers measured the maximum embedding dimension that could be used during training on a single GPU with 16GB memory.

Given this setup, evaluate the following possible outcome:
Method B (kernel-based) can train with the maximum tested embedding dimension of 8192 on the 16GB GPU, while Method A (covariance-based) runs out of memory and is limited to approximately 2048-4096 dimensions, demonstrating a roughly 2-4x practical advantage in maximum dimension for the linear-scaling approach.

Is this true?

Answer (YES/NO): NO